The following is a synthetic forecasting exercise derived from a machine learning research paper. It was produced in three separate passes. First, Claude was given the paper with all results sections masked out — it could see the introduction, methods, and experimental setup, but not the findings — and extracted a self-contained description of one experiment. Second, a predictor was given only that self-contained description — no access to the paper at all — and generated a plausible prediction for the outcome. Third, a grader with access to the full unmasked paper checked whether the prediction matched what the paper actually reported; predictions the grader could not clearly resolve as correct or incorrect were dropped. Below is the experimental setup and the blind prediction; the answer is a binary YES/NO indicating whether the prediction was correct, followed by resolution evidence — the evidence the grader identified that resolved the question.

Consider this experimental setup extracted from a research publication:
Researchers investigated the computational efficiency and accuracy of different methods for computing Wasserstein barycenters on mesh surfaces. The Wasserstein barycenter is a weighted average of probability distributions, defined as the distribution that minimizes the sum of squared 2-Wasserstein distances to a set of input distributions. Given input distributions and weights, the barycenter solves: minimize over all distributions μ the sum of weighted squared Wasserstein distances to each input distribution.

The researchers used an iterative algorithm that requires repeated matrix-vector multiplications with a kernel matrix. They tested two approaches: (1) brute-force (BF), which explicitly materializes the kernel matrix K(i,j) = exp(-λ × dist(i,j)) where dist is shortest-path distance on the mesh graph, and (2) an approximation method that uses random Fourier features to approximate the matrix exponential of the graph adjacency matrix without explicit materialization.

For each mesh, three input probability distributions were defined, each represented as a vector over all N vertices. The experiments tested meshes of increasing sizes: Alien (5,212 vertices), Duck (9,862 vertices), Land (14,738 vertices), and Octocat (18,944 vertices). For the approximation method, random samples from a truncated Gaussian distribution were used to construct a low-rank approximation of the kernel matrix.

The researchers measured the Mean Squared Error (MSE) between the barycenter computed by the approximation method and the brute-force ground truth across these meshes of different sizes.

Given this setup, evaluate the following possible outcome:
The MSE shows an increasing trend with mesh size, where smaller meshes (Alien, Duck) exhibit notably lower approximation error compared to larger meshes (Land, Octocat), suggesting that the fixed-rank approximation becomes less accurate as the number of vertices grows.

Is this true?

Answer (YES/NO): NO